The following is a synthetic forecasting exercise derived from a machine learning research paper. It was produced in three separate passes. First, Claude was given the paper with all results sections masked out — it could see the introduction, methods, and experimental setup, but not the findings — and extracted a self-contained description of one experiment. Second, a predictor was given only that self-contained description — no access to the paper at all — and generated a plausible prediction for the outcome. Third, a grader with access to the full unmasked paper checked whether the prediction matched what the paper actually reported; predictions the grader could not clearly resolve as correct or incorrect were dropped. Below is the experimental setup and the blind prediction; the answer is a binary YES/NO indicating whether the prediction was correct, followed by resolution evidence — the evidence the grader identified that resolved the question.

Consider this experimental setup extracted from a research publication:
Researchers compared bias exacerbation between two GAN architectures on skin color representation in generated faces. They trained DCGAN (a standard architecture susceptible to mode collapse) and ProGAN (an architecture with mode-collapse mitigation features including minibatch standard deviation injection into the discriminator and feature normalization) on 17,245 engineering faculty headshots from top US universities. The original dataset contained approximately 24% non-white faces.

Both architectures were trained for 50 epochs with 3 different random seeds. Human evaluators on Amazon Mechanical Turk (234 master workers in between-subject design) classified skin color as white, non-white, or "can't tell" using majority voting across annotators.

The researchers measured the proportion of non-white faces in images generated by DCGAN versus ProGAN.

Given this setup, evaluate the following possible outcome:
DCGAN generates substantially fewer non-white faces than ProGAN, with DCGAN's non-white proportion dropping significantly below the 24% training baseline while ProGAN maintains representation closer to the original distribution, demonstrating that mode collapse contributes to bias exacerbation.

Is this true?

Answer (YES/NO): YES